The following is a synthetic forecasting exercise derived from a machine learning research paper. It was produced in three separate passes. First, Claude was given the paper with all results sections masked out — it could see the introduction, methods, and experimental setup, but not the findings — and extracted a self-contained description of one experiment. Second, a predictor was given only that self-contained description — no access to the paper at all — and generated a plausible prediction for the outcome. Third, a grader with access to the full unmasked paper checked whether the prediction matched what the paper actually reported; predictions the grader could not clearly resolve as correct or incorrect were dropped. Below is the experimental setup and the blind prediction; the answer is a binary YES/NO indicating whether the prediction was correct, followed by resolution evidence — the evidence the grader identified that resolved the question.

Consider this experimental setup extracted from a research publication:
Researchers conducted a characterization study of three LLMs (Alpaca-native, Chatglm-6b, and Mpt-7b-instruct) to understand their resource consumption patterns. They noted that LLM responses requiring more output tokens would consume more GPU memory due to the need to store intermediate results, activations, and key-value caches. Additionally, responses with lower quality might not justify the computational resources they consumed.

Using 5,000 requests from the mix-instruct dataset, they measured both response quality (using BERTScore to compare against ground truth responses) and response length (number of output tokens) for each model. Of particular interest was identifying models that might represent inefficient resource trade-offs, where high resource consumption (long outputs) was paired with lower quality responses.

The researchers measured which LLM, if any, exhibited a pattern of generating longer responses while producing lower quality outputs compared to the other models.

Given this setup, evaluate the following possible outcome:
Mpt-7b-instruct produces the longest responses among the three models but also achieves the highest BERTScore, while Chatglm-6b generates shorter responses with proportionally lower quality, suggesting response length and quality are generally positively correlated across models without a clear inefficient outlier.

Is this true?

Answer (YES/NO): NO